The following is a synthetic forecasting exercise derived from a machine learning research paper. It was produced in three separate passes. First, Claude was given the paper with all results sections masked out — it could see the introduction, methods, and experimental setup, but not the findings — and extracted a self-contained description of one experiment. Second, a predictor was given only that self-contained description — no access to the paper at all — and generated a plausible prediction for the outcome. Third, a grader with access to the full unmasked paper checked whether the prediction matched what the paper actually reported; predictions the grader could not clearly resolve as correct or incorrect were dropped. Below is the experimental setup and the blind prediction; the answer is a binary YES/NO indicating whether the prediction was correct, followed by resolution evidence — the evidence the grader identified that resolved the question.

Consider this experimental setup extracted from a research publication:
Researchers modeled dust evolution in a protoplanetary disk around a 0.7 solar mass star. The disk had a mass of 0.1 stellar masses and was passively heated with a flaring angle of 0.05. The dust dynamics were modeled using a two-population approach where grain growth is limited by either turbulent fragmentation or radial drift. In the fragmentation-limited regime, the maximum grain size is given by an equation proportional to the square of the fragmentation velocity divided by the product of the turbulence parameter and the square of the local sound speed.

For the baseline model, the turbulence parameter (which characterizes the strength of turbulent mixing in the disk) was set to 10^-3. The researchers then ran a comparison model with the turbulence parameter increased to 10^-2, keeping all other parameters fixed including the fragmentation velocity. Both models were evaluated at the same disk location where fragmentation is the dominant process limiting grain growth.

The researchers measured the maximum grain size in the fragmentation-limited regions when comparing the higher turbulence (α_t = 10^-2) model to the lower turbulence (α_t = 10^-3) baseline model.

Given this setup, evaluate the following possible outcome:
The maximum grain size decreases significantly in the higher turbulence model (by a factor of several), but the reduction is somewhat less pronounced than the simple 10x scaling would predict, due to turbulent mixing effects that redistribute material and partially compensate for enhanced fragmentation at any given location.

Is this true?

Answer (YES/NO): NO